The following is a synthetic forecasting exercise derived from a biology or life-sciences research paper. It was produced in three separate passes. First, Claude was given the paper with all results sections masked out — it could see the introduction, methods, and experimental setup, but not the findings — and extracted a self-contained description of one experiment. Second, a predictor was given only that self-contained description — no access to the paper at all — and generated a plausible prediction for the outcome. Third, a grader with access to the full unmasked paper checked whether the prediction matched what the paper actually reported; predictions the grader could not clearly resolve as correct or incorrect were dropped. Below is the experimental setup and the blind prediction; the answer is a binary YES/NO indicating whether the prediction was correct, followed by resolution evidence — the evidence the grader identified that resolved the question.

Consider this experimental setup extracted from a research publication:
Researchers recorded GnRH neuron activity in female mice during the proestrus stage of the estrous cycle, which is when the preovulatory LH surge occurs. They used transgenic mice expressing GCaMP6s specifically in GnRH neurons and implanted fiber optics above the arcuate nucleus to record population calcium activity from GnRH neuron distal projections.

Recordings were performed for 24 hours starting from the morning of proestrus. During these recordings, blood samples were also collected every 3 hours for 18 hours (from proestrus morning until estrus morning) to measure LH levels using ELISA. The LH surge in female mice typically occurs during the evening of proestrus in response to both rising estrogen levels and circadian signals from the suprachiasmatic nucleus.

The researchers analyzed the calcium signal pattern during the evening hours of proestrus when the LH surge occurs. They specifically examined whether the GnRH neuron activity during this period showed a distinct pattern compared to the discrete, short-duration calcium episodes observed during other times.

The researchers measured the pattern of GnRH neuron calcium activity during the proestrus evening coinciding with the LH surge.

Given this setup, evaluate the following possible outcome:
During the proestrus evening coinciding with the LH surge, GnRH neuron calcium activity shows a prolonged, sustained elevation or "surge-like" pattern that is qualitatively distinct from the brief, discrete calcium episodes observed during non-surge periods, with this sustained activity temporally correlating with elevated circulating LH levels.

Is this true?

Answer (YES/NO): NO